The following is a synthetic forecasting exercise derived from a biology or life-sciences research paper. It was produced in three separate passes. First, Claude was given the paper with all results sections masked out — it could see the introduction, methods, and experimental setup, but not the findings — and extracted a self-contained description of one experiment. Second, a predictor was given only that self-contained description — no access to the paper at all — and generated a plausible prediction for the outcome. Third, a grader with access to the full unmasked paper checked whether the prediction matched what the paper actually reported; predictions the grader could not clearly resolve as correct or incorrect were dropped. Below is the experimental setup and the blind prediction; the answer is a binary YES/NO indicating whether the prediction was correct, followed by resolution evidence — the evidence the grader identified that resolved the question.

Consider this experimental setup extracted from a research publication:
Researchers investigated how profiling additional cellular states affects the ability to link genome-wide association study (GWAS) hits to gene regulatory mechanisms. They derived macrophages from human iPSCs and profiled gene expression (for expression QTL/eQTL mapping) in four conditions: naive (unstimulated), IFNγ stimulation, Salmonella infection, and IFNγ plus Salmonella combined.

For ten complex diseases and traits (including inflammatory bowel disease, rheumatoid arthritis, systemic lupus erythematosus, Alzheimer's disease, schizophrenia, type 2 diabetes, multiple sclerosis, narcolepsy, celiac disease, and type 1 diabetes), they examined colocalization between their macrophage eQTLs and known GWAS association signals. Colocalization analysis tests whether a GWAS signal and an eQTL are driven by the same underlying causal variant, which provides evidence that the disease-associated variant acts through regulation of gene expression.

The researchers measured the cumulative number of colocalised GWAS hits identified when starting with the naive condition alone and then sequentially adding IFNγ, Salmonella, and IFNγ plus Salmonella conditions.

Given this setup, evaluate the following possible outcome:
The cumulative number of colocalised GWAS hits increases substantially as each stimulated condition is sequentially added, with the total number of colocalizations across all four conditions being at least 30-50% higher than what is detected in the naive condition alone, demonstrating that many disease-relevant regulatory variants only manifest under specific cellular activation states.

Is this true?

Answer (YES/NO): YES